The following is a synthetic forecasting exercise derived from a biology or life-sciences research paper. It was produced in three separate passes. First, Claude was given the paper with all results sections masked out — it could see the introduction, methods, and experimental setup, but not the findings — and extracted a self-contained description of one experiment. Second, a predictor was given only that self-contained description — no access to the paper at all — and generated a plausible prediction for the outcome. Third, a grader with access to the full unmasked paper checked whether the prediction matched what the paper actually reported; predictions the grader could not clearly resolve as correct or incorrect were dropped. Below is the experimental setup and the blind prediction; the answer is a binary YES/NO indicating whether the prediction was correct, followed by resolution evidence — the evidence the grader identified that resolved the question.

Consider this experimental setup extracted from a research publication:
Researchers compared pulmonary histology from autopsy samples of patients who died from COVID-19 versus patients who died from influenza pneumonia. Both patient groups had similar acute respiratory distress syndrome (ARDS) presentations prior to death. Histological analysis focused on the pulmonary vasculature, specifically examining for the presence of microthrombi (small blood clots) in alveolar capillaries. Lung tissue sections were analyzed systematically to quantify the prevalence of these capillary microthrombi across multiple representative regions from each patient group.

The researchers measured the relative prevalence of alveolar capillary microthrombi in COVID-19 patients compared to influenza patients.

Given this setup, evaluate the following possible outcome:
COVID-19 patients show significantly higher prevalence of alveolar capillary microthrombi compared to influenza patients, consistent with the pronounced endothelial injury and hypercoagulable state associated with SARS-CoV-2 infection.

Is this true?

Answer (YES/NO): YES